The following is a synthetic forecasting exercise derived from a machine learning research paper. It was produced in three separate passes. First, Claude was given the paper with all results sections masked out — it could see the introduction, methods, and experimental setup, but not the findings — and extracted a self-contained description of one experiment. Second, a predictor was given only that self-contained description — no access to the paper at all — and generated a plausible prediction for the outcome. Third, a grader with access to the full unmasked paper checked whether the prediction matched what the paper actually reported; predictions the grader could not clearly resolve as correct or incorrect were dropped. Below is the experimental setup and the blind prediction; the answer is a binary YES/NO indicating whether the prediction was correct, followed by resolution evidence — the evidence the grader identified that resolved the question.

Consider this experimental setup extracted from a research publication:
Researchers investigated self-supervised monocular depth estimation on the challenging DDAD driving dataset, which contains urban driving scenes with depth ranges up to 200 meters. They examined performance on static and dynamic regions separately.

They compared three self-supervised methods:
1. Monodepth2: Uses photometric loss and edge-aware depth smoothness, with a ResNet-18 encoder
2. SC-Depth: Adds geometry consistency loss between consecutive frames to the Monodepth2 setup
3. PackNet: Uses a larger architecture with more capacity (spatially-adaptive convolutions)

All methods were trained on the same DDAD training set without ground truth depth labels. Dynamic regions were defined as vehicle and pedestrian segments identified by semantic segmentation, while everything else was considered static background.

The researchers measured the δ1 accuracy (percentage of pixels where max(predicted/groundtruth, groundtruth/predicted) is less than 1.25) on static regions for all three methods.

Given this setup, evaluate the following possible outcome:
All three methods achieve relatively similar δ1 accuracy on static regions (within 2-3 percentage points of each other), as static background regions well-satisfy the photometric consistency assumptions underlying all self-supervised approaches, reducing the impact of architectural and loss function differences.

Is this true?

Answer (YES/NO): NO